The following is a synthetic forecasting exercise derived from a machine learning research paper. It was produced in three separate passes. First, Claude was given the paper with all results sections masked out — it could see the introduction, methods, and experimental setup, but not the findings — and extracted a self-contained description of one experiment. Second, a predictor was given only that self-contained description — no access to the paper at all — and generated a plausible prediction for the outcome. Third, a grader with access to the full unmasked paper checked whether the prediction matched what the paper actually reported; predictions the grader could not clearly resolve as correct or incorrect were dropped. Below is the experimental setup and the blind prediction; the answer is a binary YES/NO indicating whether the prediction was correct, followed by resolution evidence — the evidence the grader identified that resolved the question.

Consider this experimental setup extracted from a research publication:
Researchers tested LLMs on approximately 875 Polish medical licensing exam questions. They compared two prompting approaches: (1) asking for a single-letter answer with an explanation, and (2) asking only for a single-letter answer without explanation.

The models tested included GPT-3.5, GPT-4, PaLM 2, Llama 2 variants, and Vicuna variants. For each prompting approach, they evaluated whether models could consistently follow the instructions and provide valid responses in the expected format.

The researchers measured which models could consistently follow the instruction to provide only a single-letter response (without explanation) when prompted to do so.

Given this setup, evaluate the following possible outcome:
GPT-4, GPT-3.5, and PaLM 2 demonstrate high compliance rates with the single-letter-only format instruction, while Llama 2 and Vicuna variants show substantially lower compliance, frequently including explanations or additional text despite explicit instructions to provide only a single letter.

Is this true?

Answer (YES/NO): NO